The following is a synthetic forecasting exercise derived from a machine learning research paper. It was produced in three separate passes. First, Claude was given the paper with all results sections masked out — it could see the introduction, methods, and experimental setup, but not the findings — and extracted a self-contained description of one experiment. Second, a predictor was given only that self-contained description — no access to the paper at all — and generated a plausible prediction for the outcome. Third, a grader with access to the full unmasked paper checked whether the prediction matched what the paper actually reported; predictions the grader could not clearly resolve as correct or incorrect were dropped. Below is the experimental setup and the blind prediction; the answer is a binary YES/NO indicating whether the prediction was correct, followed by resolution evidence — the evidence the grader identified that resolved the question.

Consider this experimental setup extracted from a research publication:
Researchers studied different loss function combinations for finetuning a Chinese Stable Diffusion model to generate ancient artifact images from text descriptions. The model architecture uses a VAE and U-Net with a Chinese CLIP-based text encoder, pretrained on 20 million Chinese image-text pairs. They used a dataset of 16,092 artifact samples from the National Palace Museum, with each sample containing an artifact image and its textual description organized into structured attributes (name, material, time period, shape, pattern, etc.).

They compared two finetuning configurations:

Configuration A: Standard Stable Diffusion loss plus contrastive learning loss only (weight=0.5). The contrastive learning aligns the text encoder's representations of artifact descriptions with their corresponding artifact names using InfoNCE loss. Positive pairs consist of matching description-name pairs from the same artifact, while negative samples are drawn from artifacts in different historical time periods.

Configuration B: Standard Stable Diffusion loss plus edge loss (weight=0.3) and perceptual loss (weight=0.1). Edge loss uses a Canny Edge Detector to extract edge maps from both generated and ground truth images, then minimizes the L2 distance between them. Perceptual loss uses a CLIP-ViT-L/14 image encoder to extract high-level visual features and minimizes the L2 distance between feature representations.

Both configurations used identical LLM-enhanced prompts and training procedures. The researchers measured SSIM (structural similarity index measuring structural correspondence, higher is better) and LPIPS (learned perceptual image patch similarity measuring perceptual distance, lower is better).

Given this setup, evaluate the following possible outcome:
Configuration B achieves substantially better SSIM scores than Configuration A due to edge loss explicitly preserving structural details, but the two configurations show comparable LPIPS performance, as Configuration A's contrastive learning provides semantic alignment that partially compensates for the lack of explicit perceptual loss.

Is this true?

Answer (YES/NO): NO